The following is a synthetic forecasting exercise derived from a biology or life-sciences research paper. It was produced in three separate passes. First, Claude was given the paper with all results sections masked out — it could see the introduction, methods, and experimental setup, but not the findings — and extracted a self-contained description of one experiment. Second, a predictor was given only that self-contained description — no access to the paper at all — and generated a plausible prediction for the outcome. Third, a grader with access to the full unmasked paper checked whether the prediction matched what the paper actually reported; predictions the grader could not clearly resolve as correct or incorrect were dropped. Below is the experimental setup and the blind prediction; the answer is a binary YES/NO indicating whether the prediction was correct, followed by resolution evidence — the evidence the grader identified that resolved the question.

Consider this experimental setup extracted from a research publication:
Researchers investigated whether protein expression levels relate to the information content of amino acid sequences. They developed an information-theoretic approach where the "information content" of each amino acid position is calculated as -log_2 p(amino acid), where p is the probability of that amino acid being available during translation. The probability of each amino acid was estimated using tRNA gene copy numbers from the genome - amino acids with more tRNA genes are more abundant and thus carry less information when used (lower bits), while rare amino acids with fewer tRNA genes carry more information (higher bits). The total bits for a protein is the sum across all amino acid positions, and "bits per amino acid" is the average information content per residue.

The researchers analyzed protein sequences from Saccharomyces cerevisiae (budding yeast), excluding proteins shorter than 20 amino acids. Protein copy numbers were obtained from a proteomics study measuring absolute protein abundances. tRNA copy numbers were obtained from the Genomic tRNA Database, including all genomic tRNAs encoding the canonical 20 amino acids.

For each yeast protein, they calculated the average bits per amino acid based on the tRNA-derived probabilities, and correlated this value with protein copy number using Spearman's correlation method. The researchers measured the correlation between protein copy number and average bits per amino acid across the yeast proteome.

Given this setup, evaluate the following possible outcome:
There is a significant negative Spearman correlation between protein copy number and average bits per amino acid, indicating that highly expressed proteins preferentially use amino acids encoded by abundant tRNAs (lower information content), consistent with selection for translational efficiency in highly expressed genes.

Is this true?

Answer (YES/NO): YES